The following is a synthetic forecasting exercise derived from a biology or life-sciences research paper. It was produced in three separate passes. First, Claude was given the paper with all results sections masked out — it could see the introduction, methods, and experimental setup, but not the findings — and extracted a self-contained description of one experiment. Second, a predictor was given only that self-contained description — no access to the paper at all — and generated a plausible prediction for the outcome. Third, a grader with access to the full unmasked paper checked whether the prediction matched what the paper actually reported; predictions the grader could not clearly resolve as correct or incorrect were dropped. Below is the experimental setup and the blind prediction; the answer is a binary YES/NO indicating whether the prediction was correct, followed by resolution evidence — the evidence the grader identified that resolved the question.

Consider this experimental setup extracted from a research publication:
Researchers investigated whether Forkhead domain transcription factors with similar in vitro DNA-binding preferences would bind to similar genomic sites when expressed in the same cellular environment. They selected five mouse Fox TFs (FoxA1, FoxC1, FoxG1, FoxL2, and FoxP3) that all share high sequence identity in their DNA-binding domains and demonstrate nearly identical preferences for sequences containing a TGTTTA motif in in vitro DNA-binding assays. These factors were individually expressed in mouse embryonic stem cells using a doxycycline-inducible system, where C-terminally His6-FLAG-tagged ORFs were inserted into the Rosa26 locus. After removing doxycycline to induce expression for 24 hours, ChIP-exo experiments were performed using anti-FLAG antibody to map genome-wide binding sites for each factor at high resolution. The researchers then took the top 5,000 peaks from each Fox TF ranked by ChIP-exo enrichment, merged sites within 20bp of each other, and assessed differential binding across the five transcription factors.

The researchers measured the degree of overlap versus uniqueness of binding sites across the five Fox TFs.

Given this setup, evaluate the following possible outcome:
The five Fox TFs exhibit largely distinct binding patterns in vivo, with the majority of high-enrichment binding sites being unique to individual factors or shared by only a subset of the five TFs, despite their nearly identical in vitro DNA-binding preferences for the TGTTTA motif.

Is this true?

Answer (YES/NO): YES